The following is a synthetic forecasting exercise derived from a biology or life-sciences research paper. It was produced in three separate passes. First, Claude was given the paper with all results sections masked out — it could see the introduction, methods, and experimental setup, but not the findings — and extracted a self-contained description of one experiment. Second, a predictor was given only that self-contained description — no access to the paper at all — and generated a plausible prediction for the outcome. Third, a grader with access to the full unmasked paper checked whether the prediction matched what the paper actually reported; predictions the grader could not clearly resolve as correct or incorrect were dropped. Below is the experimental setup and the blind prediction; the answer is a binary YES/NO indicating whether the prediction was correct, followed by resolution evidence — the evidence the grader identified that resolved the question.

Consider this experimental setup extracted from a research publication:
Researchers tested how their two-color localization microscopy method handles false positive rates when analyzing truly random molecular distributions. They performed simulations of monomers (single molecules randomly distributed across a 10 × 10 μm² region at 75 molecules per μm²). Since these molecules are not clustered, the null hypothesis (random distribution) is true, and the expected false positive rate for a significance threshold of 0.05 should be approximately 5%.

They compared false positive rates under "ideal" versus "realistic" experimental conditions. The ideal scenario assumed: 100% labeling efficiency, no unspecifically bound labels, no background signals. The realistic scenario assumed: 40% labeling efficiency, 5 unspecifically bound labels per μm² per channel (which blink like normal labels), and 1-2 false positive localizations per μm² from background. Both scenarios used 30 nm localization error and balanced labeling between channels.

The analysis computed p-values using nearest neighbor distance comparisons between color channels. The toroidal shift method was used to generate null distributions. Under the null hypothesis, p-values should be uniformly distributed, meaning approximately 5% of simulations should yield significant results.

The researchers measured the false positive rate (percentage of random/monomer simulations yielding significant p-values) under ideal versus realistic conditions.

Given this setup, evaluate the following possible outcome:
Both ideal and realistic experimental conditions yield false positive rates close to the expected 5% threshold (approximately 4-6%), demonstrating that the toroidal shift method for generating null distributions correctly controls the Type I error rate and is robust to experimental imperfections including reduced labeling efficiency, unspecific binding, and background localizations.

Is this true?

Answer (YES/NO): YES